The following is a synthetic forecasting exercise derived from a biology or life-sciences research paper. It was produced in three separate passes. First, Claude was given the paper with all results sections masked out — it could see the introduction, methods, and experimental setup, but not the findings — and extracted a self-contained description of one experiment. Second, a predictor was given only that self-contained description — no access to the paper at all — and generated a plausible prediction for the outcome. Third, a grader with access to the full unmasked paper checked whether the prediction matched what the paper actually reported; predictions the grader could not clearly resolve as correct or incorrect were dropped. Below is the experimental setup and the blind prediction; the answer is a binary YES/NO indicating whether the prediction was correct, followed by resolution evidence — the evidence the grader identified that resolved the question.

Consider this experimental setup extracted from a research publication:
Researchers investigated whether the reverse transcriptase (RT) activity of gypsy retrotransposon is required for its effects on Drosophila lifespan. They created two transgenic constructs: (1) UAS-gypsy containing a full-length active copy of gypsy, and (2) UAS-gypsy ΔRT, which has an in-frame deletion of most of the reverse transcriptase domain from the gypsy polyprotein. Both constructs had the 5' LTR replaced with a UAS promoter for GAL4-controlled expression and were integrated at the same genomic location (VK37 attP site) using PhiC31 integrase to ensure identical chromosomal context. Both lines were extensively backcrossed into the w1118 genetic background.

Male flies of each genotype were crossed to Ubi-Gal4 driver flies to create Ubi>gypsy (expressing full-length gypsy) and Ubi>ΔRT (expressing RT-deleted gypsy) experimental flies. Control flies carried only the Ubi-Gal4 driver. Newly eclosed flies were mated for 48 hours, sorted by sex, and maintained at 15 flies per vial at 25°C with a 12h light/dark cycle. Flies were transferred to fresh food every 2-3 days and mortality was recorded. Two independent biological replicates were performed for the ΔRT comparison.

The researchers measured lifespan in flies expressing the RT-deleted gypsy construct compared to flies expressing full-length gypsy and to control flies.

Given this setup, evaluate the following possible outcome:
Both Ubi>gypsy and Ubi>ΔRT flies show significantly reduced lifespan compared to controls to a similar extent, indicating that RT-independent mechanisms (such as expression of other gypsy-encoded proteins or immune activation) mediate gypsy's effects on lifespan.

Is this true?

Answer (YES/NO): NO